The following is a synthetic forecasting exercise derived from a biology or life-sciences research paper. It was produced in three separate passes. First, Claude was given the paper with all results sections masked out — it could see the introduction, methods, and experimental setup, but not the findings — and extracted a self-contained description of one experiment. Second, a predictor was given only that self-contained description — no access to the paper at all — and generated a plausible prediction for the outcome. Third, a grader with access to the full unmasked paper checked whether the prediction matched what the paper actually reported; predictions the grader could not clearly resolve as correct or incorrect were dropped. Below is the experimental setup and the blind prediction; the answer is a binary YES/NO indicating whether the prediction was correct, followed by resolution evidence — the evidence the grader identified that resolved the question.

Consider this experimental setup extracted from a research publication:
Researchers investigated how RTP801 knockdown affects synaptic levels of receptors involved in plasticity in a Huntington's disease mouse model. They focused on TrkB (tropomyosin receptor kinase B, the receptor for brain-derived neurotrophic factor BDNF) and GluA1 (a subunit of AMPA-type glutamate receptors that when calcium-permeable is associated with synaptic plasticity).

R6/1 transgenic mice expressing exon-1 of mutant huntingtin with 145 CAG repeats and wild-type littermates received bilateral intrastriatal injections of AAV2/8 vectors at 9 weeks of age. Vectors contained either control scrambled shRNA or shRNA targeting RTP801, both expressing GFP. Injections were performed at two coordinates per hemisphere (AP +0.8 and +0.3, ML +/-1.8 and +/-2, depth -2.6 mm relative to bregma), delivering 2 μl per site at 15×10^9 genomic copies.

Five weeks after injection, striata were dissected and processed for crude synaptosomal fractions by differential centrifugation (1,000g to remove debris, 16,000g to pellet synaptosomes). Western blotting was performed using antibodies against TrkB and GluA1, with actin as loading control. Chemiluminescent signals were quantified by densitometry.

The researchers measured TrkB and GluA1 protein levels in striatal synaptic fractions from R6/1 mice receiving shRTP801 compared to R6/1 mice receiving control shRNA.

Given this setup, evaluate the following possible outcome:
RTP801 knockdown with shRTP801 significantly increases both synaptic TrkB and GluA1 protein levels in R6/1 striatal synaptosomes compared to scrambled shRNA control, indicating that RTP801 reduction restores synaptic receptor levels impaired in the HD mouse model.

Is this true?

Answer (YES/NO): NO